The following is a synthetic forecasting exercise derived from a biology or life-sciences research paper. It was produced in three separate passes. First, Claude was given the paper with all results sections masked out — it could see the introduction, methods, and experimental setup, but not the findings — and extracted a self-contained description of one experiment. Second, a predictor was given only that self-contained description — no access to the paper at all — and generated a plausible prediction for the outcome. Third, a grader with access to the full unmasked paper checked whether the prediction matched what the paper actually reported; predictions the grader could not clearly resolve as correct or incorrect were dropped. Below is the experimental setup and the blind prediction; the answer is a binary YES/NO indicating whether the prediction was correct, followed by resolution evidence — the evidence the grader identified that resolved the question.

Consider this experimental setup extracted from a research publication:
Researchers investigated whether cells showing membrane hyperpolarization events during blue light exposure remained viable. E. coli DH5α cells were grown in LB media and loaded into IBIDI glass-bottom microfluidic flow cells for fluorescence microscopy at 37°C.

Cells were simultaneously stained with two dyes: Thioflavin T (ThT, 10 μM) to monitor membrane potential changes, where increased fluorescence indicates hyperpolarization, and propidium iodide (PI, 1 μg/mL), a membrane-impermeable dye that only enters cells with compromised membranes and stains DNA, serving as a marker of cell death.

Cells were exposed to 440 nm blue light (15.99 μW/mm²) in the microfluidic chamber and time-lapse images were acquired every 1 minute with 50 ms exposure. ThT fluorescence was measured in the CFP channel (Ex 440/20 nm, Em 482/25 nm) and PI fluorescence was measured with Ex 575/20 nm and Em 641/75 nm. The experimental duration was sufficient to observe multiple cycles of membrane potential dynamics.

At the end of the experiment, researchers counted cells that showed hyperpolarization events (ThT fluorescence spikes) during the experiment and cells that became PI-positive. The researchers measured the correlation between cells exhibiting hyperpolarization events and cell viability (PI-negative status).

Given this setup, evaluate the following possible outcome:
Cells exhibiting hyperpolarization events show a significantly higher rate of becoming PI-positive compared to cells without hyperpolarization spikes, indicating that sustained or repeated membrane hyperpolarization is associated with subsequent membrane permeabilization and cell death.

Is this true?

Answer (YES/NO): NO